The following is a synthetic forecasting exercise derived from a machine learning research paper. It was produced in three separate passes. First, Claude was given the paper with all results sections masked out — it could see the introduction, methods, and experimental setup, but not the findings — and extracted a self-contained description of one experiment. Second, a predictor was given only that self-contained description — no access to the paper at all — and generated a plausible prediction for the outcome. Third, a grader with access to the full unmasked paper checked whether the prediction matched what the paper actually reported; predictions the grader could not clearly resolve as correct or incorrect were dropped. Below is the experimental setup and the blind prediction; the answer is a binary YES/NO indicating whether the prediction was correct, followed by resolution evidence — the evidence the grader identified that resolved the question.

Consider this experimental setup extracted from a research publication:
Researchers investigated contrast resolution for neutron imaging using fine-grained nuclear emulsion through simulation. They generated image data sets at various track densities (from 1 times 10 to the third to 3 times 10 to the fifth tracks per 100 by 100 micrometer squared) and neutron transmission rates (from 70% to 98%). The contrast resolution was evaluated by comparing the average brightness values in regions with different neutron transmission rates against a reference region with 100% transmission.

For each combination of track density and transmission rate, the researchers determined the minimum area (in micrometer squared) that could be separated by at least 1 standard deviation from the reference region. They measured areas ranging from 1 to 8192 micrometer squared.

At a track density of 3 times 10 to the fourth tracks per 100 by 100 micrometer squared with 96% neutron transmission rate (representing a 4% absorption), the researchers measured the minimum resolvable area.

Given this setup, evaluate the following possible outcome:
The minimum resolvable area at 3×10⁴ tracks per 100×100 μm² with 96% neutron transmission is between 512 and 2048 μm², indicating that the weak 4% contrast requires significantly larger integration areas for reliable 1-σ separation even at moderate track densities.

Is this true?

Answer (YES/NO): YES